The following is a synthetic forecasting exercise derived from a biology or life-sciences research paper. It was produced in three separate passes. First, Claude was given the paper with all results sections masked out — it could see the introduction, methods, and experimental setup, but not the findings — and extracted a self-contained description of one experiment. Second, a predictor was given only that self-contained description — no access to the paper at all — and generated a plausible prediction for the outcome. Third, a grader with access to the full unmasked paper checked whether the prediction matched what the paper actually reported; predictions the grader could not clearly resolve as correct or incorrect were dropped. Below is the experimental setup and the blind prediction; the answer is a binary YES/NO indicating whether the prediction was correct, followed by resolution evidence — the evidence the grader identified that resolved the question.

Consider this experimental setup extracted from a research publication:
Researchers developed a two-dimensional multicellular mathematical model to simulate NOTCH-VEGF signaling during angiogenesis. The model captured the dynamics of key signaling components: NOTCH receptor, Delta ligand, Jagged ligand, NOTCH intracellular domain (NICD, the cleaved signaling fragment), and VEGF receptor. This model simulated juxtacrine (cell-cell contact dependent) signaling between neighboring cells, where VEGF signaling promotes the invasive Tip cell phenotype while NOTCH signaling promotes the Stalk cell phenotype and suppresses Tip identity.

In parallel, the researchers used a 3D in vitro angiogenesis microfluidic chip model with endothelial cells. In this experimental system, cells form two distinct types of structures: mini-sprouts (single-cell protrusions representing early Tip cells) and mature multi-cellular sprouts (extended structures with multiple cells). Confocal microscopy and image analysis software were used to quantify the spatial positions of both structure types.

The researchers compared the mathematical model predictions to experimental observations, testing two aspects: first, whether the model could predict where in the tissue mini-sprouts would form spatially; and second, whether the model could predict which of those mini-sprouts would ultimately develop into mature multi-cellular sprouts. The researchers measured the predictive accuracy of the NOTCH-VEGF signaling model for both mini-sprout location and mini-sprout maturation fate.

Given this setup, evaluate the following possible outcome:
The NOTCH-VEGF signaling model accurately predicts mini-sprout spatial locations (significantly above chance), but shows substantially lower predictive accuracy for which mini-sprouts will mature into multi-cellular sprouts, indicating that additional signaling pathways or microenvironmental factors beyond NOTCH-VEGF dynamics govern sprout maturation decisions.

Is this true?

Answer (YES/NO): YES